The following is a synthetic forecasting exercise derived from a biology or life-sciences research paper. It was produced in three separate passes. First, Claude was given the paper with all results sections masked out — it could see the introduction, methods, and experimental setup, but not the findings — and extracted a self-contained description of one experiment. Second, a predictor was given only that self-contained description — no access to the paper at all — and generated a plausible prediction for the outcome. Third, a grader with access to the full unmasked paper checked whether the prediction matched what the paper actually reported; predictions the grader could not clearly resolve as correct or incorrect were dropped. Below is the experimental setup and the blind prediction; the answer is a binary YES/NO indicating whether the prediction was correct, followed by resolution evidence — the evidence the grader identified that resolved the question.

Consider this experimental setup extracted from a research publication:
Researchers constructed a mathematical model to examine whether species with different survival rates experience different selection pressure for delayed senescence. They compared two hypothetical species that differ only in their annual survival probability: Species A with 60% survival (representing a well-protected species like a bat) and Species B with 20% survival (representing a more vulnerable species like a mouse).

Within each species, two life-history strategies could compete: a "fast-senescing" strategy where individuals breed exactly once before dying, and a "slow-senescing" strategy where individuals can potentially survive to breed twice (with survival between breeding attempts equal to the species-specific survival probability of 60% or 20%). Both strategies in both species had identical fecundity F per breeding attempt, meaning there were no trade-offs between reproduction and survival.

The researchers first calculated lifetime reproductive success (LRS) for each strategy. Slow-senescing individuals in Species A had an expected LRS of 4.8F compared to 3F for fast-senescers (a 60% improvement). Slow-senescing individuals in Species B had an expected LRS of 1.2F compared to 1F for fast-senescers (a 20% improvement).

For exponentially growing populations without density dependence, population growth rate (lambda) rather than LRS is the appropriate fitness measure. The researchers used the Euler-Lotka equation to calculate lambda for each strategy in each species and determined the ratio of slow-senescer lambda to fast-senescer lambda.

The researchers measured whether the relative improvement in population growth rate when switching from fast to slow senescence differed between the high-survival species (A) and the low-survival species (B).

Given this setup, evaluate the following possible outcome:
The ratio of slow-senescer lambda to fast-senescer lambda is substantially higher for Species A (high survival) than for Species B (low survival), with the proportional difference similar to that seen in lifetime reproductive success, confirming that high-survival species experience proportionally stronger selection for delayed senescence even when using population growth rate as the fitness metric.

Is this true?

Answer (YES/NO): NO